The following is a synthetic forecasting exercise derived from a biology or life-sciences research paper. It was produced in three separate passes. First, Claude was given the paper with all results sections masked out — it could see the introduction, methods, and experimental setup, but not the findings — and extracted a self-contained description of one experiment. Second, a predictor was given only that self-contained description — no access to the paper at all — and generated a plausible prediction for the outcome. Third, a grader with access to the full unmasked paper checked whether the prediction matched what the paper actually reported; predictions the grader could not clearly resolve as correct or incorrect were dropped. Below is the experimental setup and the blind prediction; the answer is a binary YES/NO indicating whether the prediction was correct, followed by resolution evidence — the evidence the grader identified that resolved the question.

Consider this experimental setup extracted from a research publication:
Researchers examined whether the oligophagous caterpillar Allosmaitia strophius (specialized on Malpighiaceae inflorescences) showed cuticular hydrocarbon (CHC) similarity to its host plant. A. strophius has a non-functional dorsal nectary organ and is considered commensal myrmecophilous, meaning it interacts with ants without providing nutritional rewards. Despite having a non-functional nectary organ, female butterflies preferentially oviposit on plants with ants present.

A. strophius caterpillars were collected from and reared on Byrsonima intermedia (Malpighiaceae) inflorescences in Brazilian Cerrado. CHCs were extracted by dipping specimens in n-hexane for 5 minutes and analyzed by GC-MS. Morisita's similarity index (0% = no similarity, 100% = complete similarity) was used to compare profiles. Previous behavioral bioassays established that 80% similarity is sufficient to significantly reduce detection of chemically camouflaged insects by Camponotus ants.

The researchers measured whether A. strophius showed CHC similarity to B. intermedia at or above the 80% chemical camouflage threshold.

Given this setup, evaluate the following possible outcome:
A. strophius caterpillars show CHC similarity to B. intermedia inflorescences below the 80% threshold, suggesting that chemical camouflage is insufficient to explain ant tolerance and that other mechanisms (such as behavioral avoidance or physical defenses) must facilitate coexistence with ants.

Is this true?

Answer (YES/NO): NO